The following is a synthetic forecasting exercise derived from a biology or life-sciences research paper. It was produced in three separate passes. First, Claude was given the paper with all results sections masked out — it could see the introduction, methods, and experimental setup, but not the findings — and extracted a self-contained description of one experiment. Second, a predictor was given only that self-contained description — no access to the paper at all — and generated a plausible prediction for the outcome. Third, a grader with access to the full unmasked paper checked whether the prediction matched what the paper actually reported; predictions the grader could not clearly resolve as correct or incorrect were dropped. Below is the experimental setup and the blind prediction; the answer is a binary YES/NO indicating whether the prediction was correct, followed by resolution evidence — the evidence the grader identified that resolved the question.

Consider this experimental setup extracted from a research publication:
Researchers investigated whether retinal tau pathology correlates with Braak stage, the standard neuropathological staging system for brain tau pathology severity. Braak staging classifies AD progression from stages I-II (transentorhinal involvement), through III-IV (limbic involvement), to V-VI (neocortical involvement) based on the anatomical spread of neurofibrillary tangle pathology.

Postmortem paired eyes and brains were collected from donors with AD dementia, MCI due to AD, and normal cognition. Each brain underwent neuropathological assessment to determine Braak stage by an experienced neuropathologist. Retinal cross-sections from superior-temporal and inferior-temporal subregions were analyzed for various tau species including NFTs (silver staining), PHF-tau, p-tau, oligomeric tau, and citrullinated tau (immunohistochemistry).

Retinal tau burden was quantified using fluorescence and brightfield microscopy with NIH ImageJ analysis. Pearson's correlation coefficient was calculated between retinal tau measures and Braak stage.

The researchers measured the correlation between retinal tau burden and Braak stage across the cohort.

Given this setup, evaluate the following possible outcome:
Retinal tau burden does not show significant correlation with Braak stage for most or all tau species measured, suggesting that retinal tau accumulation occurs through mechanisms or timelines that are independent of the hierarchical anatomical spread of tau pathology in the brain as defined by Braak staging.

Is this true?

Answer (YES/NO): NO